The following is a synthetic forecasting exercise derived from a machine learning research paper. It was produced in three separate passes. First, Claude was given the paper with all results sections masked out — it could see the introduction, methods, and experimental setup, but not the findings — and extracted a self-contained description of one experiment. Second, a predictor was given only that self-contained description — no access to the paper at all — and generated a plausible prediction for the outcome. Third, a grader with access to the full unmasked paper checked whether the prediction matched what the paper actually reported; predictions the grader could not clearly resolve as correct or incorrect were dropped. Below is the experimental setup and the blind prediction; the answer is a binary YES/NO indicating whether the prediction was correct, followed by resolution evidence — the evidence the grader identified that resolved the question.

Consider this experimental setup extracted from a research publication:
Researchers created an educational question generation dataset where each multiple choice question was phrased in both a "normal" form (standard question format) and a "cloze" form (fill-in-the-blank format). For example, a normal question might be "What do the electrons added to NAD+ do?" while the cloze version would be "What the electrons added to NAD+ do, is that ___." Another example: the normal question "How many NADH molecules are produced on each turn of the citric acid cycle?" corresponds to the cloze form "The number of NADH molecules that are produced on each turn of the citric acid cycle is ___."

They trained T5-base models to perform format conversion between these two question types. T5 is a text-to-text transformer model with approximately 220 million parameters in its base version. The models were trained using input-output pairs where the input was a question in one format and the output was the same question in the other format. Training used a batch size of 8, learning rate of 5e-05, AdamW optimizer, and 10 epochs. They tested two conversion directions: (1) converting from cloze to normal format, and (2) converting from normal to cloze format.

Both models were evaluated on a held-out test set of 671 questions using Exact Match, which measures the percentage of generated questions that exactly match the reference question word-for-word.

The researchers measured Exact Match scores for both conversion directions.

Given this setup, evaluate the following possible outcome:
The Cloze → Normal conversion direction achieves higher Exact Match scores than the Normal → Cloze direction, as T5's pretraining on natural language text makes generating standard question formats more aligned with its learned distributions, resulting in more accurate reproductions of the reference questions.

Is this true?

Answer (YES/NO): NO